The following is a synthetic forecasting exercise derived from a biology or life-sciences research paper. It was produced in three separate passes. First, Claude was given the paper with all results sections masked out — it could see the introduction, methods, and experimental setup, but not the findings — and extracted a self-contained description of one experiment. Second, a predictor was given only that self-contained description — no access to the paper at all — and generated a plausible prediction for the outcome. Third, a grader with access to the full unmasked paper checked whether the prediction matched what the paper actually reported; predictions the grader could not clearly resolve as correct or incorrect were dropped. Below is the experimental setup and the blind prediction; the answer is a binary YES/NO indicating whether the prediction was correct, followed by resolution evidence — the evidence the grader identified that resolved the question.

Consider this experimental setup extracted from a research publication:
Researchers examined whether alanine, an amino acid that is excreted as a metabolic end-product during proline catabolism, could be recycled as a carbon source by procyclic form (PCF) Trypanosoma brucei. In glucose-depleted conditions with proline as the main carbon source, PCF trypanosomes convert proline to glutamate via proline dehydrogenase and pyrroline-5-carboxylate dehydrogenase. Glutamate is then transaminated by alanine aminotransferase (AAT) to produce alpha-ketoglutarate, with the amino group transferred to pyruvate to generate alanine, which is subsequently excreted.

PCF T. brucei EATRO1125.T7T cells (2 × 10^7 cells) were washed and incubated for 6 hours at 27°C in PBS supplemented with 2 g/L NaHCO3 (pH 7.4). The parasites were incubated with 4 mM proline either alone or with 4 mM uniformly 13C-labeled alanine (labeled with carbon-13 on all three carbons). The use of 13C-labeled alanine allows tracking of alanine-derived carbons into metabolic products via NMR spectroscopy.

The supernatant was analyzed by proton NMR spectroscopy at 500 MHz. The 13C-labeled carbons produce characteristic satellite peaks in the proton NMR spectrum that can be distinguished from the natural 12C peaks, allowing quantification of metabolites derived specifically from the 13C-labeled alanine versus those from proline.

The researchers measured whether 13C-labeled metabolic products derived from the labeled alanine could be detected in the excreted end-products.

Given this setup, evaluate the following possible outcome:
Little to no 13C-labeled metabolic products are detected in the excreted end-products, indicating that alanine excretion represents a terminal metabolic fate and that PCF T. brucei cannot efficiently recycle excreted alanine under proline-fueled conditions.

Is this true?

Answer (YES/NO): NO